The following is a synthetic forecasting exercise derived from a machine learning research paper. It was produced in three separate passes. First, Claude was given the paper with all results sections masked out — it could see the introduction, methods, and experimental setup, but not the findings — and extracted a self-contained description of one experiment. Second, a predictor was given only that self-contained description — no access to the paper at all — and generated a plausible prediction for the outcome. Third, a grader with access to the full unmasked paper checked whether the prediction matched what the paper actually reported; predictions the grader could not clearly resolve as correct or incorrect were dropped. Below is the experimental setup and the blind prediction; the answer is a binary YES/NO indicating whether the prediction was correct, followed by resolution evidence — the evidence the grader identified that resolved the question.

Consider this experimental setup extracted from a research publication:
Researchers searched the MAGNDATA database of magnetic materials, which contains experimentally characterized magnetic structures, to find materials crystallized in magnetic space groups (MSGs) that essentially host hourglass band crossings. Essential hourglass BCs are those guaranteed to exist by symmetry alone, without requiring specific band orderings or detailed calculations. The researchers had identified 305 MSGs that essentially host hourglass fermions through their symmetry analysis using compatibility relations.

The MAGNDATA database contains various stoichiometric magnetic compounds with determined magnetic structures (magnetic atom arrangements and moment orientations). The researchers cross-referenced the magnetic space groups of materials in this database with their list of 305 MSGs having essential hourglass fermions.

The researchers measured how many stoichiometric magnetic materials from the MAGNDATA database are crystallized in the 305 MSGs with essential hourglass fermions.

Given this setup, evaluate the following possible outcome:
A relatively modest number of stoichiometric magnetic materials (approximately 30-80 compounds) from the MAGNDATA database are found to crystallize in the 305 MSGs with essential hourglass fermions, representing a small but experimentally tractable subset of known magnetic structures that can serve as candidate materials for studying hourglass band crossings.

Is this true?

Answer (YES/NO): NO